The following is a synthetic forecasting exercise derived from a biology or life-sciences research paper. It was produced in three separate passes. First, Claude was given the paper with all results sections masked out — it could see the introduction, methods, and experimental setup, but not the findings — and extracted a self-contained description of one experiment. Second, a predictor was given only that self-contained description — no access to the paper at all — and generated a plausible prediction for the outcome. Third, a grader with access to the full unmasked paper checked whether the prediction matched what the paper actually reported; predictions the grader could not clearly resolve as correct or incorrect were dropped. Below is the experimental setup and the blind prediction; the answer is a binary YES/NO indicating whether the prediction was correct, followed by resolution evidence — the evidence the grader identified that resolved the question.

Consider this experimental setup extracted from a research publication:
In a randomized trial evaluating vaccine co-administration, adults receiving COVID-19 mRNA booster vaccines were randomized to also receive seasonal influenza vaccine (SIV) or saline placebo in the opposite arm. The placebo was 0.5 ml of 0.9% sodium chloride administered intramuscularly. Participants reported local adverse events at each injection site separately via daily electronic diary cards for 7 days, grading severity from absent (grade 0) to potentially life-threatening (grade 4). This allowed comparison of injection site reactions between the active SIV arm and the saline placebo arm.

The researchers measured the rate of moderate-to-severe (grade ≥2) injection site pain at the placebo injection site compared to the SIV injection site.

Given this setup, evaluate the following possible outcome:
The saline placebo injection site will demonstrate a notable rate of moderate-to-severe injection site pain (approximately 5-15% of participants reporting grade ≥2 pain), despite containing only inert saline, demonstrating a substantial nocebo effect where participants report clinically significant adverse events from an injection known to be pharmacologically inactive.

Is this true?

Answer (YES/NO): NO